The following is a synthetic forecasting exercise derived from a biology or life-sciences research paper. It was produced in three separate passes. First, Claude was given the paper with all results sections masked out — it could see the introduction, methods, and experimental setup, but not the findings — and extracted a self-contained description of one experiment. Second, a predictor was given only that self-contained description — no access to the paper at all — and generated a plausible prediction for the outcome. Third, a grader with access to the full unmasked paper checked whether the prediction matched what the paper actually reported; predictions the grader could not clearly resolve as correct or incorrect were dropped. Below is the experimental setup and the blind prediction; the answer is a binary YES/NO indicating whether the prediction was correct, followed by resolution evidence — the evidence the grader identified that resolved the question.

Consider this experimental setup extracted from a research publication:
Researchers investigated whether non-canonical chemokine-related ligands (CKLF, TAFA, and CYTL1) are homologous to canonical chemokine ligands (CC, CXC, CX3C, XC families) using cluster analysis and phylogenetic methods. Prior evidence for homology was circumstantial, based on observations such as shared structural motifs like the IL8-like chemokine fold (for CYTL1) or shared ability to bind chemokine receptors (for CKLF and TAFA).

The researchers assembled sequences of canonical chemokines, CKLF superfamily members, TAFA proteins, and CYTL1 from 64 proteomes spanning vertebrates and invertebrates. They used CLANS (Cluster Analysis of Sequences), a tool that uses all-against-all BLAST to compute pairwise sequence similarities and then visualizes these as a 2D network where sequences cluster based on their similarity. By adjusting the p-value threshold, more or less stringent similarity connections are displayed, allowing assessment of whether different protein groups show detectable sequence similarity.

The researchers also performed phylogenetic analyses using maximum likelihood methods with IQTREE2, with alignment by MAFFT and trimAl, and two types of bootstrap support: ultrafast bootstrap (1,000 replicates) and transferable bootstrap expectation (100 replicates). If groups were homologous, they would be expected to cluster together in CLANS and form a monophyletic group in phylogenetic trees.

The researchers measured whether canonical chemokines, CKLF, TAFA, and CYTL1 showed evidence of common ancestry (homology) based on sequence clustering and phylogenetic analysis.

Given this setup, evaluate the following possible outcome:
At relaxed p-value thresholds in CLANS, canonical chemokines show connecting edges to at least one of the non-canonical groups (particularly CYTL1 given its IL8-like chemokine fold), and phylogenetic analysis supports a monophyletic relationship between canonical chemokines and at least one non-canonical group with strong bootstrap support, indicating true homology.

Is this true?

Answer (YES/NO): NO